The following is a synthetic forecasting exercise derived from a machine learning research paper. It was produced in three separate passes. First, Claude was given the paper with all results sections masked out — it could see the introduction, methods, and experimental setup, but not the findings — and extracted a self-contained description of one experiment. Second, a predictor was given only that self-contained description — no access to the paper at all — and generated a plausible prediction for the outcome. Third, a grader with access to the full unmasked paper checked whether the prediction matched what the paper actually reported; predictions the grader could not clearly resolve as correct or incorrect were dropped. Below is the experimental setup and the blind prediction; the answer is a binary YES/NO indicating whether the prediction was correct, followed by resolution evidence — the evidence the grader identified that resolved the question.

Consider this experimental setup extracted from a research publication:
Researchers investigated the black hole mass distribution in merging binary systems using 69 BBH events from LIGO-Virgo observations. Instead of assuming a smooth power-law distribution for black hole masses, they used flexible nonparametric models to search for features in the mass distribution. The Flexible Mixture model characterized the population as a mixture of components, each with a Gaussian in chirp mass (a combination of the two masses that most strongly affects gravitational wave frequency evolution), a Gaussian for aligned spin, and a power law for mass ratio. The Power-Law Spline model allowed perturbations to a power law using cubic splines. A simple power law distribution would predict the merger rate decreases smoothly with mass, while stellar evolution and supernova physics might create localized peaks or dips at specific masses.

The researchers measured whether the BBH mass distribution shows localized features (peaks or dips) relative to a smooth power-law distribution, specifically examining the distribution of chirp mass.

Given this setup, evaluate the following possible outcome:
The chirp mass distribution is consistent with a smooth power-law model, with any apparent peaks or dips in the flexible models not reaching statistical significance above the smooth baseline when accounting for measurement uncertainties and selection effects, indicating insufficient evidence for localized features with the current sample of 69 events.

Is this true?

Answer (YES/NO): NO